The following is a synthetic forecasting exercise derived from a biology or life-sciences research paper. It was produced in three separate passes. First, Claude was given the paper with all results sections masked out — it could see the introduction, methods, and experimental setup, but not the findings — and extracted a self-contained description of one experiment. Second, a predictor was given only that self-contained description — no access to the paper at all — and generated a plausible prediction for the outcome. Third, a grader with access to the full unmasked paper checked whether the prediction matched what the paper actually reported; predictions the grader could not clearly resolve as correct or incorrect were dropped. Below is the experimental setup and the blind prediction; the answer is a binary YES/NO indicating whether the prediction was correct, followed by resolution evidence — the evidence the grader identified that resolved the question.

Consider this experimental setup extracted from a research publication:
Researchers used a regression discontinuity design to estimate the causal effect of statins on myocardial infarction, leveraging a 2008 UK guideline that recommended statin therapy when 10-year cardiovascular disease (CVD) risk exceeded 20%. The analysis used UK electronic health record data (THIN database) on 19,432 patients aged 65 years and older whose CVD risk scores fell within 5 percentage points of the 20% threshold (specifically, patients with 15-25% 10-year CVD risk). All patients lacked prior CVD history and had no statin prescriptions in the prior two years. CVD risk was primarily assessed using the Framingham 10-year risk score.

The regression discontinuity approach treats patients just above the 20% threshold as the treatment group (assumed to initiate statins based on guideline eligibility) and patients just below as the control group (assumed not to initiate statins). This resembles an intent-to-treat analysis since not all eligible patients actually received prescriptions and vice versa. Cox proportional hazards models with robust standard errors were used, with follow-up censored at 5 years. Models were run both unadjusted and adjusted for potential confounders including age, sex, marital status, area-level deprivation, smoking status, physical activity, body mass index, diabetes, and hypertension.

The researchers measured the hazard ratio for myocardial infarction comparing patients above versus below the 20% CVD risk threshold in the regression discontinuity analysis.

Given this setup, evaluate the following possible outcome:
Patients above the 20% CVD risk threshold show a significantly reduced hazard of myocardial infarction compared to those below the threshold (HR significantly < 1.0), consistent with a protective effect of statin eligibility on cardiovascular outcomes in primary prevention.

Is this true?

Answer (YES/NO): NO